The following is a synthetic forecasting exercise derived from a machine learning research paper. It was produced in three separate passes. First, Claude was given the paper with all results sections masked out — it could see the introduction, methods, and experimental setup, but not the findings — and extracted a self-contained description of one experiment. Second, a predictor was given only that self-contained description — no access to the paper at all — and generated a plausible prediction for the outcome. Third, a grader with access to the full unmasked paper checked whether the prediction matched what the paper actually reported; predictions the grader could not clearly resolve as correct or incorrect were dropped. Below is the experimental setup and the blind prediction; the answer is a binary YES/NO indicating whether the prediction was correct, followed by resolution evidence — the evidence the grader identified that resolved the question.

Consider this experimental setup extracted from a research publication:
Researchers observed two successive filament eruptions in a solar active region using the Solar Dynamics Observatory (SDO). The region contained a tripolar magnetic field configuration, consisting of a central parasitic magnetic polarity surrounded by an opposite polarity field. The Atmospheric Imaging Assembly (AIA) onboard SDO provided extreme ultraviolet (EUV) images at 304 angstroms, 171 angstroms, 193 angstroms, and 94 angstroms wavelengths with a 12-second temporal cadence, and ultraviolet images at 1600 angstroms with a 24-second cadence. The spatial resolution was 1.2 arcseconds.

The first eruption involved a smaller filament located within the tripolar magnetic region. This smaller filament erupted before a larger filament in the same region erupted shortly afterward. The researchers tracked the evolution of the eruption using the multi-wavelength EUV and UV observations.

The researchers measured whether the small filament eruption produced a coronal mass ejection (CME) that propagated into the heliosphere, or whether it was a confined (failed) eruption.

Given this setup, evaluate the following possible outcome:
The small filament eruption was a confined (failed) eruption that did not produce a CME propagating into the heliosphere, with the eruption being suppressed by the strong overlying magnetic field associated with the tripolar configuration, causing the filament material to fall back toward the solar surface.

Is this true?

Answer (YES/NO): YES